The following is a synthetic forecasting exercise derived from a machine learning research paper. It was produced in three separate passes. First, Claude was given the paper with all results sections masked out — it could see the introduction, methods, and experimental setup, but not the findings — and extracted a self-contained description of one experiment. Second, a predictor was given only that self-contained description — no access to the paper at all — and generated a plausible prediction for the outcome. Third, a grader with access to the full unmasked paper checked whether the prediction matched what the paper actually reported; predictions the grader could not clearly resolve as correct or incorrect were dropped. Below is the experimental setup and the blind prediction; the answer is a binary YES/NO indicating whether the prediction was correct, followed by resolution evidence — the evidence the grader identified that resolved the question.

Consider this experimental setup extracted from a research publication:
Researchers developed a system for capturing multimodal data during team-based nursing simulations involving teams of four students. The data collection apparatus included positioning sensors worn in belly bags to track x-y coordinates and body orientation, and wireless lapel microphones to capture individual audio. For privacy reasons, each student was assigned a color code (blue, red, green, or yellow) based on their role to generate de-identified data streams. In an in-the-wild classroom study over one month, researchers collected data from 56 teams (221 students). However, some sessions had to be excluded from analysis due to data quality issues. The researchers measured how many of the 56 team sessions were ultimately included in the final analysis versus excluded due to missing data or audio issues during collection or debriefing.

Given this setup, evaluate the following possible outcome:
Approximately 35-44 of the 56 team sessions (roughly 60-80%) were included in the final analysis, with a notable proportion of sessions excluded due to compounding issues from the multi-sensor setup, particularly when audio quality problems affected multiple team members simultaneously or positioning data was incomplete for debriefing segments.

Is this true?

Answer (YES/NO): NO